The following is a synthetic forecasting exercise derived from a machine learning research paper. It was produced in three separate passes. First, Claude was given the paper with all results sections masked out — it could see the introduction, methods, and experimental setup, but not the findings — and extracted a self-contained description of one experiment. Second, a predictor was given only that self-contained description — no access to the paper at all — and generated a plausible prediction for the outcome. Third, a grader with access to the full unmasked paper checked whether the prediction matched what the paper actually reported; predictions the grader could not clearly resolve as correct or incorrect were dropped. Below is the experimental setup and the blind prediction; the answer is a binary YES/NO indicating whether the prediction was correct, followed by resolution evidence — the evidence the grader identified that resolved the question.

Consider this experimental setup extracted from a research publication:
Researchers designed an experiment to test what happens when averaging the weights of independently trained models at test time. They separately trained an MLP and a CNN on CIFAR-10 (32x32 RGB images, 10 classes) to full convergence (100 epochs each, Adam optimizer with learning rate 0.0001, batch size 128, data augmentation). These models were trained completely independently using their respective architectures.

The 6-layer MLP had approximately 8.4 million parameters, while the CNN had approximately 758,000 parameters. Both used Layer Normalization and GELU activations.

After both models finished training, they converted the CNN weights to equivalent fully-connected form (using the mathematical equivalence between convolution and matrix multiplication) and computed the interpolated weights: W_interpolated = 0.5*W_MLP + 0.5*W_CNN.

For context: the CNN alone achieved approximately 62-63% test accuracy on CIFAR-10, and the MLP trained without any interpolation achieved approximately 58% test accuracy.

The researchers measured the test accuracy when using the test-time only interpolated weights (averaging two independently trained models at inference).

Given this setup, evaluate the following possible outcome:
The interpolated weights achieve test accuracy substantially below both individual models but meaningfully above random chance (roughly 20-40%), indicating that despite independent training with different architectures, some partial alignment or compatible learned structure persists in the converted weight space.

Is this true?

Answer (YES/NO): NO